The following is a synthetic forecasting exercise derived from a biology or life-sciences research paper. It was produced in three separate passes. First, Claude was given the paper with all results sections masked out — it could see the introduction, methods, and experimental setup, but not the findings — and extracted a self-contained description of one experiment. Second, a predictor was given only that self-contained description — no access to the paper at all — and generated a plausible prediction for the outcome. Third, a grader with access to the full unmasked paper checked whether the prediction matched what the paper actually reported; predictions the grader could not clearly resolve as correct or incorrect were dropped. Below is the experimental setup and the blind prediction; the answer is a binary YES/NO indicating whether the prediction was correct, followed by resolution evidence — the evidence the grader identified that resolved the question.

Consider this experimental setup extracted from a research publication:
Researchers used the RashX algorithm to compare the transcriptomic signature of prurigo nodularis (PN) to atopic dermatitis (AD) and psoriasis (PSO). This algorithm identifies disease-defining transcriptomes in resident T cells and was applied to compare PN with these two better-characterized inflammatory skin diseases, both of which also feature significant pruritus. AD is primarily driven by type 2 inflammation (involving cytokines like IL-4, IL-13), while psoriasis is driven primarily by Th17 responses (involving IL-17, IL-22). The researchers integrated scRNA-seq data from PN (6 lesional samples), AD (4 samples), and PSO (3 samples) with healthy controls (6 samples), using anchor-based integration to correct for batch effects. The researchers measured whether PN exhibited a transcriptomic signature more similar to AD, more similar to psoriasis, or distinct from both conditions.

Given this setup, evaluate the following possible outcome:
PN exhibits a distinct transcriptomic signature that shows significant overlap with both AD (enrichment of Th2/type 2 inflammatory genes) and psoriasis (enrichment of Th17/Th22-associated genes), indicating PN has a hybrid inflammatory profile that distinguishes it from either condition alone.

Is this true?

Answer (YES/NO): YES